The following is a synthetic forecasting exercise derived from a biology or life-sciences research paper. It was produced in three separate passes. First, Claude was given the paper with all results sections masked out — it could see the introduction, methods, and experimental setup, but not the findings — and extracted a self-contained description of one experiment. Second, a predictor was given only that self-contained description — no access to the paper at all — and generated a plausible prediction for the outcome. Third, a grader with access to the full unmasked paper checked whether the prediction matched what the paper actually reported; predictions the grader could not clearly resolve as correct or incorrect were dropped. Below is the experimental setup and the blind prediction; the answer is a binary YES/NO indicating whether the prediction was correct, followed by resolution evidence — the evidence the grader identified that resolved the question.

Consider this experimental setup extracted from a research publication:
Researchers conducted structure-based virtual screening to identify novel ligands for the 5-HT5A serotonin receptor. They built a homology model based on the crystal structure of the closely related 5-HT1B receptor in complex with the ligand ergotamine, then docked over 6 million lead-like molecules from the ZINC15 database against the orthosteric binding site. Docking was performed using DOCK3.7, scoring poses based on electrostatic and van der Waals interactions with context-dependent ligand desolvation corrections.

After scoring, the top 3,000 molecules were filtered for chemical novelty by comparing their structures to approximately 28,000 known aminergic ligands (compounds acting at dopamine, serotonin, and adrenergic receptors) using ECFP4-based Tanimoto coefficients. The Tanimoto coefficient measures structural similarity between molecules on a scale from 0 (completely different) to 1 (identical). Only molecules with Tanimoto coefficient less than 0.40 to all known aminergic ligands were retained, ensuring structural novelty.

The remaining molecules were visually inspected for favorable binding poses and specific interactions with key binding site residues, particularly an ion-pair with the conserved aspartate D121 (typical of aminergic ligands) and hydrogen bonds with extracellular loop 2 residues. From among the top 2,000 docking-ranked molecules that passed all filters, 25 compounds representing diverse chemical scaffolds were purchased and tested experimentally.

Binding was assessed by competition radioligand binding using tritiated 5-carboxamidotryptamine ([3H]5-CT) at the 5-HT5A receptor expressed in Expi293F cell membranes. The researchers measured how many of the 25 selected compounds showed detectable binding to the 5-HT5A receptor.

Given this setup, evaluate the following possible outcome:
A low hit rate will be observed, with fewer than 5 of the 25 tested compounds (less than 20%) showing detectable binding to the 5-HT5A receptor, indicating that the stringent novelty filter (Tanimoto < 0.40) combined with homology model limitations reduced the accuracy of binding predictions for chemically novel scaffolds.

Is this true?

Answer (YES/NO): NO